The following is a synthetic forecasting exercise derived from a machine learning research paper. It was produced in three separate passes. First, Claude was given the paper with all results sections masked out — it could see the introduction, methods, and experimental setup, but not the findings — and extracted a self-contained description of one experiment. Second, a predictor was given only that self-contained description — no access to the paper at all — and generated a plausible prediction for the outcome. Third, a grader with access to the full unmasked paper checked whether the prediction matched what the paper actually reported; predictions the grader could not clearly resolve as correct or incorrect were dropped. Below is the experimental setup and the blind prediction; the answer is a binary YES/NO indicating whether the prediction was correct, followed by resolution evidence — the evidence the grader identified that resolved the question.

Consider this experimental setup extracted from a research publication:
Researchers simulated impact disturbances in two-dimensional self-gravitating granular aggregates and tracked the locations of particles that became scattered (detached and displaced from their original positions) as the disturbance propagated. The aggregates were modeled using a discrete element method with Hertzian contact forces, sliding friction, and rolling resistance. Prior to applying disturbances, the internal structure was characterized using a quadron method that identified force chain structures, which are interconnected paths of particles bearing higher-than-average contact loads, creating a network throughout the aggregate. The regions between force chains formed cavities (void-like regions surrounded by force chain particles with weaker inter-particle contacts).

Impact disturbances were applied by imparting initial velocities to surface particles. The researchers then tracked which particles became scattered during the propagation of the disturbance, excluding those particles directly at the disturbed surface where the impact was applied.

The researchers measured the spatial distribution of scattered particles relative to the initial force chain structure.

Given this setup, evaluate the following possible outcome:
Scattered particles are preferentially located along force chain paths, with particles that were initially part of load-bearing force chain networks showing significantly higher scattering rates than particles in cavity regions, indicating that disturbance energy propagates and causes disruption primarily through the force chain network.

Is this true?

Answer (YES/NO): NO